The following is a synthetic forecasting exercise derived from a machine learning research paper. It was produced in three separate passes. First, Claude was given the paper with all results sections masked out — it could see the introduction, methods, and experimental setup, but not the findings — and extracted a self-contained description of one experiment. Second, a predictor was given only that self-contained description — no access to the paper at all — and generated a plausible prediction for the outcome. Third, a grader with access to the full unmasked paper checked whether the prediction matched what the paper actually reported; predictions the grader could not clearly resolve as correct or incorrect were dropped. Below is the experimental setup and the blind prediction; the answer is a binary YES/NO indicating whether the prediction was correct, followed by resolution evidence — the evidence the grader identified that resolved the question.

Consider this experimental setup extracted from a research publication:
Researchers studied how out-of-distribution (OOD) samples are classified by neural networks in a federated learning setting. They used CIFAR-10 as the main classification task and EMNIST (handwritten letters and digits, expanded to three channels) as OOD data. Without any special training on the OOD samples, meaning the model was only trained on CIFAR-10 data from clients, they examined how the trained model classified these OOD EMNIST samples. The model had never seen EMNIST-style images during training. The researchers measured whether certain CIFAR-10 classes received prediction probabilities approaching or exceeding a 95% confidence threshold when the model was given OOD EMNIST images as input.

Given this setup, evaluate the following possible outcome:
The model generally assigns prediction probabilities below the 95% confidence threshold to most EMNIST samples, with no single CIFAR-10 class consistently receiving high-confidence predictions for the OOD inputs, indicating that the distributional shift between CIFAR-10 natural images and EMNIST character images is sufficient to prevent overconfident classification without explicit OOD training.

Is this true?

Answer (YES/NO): NO